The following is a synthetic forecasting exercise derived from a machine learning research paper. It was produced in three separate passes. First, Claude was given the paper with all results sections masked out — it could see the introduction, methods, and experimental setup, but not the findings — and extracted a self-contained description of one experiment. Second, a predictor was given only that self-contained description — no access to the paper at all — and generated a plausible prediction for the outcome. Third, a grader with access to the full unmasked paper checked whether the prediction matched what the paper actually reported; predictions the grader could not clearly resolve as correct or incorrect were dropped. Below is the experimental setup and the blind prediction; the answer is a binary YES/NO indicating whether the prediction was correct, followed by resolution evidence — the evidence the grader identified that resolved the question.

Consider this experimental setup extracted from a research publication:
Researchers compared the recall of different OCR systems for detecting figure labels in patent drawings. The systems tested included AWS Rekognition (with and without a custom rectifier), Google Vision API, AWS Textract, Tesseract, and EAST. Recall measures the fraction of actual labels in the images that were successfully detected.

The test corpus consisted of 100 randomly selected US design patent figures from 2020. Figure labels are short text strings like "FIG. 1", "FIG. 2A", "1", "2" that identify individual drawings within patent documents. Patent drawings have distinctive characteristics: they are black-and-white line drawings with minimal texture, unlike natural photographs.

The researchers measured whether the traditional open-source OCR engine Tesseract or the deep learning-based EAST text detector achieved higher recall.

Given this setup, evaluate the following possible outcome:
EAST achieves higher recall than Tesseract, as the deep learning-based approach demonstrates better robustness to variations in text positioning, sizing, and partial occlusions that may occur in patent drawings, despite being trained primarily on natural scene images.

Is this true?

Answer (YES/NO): NO